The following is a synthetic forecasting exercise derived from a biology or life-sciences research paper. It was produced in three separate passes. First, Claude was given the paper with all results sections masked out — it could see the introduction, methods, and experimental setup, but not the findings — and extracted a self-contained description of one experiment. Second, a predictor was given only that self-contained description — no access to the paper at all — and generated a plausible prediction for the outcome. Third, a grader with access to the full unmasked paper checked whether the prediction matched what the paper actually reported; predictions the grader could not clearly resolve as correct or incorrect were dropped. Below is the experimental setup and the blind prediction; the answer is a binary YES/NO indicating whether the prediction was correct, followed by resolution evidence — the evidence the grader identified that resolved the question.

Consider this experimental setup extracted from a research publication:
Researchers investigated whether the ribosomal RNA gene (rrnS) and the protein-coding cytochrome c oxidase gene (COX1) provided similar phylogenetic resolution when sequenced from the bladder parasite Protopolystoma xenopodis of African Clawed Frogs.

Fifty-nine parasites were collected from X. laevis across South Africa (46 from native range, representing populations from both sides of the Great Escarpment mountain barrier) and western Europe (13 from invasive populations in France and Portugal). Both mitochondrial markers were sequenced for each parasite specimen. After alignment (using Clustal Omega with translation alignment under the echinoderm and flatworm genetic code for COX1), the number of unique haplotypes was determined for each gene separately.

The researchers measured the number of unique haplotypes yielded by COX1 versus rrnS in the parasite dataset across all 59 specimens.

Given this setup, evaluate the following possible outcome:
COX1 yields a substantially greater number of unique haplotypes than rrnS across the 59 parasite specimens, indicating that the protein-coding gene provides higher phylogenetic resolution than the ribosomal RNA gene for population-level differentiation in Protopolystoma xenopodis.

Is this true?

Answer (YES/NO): NO